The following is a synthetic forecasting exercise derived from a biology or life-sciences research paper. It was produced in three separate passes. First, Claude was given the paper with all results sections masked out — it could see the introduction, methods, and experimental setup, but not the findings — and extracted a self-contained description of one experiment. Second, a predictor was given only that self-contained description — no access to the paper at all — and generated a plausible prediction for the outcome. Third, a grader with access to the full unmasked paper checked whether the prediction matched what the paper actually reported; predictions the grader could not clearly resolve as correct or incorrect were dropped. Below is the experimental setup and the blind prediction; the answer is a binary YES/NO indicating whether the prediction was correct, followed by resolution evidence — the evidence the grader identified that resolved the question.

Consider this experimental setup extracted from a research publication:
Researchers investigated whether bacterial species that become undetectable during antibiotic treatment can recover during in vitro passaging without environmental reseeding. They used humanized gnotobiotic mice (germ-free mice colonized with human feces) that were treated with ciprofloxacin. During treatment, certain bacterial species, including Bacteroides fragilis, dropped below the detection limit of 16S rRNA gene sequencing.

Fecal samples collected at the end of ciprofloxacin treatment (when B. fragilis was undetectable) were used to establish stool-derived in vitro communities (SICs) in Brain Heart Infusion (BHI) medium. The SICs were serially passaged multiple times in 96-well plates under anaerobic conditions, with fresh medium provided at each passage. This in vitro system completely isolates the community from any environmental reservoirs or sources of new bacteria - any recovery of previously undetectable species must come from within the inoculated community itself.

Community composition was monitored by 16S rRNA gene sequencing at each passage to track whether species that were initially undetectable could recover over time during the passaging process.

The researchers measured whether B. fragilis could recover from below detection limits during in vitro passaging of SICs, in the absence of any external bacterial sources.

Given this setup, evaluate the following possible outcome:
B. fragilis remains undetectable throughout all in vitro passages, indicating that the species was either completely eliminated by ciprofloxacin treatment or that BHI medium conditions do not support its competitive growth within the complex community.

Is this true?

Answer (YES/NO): NO